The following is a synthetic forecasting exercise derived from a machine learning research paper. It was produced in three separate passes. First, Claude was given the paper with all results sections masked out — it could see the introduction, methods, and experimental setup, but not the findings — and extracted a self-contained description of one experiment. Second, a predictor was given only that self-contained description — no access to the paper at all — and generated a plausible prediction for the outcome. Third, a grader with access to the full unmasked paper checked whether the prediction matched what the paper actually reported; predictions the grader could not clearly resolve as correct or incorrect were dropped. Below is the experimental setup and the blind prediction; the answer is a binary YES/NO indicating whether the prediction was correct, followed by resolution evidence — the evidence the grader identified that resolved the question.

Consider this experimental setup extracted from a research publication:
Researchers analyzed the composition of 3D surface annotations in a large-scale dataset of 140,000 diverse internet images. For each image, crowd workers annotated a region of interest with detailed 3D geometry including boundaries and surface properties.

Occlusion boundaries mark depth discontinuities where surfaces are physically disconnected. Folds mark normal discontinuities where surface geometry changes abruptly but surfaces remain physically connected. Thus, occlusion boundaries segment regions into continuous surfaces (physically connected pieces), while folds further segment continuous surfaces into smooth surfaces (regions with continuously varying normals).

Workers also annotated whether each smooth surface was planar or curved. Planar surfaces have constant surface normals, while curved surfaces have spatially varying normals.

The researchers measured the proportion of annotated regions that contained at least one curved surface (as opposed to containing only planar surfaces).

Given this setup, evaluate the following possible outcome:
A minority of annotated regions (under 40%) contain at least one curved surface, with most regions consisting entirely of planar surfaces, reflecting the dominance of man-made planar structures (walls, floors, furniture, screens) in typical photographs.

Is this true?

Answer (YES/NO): NO